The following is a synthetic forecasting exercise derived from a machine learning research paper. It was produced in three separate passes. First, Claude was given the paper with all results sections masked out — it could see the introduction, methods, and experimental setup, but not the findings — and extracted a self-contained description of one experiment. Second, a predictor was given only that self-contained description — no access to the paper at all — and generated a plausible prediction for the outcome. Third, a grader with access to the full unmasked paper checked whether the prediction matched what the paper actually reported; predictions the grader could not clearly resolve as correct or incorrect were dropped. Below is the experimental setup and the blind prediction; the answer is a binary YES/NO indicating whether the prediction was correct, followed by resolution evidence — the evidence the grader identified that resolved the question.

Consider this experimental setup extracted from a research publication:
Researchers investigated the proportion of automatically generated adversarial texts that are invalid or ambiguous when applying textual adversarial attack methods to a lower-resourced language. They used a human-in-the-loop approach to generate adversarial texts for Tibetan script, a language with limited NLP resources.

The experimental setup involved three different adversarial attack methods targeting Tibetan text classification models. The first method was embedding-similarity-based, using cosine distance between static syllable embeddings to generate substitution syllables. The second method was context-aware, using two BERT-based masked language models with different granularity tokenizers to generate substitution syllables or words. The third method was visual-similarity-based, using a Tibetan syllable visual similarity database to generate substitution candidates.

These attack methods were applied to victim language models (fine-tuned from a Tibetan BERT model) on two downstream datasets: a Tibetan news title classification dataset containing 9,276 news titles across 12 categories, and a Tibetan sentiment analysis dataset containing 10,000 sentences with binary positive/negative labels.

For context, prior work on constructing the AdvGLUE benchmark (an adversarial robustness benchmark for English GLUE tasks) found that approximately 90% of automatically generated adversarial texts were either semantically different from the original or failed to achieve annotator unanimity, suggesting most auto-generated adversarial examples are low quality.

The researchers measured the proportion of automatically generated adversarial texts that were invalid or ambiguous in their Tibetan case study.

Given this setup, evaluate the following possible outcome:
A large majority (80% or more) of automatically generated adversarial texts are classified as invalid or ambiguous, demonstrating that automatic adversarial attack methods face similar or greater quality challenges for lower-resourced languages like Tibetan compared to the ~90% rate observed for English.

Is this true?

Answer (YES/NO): YES